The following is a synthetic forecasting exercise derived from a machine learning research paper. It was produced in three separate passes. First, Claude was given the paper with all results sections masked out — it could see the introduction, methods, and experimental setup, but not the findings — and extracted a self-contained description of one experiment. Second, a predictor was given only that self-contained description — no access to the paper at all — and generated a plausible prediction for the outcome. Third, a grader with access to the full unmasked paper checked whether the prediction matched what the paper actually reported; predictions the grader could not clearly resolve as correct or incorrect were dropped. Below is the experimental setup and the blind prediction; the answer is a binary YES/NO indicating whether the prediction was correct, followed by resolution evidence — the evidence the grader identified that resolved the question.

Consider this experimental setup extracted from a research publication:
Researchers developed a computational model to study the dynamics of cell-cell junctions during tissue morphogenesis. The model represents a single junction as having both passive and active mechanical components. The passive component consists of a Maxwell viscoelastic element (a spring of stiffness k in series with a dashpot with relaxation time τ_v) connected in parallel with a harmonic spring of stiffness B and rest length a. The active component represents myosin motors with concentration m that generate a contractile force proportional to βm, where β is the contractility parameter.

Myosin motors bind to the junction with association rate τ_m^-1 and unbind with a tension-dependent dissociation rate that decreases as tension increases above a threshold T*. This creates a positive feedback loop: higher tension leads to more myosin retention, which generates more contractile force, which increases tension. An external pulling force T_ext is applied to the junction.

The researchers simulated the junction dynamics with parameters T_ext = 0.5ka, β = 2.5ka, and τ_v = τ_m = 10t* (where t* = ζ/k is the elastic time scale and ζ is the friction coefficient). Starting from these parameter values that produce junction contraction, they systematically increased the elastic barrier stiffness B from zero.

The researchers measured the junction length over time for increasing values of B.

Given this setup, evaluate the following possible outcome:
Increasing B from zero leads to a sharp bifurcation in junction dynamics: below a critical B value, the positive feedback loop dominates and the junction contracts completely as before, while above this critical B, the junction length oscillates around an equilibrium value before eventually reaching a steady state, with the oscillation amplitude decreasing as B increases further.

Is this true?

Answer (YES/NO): NO